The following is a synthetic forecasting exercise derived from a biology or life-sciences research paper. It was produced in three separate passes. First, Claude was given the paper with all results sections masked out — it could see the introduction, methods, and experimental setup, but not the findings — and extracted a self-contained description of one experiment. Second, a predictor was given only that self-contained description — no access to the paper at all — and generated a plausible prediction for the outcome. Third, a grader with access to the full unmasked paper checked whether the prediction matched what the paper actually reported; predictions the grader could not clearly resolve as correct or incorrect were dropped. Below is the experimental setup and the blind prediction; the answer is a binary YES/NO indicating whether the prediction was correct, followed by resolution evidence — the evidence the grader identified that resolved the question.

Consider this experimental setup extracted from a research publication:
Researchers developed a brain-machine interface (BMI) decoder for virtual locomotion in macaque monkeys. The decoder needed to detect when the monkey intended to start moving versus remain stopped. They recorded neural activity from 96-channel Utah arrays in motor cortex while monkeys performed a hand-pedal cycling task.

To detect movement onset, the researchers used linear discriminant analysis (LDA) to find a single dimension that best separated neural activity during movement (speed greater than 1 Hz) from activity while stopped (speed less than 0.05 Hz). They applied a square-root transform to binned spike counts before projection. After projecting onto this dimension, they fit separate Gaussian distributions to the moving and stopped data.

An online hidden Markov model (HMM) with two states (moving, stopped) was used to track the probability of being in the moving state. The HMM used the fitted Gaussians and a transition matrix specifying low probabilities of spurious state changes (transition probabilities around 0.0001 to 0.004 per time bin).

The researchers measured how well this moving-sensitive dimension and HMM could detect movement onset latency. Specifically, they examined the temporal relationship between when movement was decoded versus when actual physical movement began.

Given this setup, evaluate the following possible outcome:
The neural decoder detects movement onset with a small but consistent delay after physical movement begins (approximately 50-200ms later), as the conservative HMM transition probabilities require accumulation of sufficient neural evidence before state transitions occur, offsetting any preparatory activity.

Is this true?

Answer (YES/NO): YES